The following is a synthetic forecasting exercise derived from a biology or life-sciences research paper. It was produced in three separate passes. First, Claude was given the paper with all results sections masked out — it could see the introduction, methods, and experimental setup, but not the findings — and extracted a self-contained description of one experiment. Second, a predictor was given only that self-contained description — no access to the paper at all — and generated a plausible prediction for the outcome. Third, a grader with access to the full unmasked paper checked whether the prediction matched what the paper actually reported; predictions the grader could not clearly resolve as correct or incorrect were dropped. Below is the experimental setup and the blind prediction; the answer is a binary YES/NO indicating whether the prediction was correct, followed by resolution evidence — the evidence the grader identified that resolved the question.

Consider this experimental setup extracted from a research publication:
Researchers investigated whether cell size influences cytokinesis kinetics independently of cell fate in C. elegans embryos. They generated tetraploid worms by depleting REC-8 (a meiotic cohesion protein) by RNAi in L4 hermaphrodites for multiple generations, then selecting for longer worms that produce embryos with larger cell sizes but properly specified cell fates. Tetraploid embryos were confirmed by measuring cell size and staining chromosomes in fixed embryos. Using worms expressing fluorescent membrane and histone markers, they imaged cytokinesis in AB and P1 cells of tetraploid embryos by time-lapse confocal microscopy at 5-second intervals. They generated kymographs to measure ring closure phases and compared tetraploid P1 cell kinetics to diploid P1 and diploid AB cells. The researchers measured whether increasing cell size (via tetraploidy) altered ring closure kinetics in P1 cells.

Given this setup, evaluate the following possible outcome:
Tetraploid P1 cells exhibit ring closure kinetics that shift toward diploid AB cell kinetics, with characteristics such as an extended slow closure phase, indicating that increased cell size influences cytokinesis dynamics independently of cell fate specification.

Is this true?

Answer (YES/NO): NO